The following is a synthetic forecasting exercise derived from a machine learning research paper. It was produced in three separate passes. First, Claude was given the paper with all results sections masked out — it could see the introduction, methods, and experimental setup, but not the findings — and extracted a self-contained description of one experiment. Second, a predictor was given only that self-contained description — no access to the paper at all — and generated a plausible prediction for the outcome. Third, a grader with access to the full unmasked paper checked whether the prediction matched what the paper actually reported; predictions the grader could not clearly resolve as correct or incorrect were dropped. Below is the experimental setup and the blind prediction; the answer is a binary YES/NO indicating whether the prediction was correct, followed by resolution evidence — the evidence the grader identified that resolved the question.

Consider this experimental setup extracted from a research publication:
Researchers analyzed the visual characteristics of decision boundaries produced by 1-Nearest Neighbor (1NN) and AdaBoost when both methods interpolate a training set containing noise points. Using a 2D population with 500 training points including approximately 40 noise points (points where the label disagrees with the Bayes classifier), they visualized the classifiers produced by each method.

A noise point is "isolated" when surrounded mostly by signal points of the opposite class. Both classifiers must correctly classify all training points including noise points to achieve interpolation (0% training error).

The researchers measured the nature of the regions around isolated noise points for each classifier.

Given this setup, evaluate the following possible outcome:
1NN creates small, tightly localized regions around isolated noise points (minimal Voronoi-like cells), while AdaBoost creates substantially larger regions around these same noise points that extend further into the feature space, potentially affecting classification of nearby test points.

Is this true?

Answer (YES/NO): NO